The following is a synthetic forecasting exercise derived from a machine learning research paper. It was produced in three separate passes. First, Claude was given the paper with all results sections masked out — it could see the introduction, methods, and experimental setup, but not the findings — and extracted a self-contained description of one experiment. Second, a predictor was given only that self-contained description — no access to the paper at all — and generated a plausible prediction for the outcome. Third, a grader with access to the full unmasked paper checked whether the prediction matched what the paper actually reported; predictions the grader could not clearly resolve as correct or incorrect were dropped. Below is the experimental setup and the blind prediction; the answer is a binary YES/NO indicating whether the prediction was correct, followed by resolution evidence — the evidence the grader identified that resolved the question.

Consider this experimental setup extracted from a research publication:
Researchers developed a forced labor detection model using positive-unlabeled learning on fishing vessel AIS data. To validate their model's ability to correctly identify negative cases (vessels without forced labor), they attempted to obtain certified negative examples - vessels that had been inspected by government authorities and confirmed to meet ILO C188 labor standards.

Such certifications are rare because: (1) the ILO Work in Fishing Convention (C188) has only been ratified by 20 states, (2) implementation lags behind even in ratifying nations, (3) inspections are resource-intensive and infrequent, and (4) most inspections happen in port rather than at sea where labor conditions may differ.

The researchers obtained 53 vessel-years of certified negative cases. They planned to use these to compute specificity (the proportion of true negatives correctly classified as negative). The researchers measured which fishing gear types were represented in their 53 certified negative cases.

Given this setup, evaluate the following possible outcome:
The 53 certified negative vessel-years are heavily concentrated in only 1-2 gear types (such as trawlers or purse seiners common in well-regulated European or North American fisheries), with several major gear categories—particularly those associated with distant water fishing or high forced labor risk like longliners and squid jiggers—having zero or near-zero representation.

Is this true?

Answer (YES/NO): YES